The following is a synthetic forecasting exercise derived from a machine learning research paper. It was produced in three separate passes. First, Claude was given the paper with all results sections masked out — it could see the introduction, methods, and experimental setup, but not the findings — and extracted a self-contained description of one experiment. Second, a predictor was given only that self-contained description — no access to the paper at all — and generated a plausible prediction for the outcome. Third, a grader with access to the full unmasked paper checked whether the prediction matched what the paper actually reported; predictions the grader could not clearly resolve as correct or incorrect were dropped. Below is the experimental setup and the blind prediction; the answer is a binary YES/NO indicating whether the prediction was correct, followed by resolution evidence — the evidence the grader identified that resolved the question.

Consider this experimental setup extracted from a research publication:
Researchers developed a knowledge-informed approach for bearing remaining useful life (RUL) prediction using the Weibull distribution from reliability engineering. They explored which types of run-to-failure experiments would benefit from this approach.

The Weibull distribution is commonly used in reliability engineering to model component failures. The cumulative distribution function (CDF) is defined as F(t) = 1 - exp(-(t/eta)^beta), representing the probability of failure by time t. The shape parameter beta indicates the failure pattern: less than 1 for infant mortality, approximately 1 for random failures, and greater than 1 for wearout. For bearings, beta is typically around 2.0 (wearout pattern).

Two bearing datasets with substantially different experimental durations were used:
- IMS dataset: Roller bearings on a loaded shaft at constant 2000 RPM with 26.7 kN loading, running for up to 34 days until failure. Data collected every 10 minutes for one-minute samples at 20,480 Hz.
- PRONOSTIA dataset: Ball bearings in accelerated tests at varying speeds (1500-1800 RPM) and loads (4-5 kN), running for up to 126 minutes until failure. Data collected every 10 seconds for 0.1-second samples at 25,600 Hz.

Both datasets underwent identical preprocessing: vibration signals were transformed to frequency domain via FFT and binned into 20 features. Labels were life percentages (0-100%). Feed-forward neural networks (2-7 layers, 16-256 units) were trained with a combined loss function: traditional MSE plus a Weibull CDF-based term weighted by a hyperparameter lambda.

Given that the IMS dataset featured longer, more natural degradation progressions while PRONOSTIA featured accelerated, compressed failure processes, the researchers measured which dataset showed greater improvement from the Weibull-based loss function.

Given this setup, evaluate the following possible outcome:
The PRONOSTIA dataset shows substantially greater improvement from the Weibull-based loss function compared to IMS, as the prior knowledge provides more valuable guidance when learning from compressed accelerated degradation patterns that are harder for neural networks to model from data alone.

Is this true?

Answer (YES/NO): YES